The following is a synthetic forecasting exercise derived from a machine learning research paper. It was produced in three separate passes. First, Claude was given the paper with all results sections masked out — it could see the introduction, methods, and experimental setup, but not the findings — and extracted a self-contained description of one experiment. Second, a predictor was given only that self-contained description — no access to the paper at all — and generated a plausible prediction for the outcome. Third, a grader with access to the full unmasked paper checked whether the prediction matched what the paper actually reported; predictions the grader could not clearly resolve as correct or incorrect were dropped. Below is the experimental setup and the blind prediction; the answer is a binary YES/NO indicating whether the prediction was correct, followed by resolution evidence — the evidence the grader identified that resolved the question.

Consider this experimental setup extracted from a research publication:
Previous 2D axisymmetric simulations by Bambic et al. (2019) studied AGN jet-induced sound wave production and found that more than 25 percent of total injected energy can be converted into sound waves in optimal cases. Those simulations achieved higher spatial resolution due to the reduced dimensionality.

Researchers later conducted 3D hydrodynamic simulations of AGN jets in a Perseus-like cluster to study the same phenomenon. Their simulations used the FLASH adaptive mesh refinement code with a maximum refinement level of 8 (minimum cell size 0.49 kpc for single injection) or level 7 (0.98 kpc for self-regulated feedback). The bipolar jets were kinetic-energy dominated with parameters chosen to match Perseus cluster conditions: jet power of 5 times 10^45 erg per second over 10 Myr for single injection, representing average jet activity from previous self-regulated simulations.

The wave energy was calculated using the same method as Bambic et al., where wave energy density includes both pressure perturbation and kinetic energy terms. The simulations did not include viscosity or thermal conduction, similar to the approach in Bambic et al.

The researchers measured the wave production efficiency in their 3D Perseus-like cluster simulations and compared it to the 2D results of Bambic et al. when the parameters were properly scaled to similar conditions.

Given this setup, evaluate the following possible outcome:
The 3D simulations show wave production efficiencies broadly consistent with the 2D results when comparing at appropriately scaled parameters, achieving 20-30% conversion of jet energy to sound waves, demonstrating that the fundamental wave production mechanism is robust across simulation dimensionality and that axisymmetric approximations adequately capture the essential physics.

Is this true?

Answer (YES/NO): NO